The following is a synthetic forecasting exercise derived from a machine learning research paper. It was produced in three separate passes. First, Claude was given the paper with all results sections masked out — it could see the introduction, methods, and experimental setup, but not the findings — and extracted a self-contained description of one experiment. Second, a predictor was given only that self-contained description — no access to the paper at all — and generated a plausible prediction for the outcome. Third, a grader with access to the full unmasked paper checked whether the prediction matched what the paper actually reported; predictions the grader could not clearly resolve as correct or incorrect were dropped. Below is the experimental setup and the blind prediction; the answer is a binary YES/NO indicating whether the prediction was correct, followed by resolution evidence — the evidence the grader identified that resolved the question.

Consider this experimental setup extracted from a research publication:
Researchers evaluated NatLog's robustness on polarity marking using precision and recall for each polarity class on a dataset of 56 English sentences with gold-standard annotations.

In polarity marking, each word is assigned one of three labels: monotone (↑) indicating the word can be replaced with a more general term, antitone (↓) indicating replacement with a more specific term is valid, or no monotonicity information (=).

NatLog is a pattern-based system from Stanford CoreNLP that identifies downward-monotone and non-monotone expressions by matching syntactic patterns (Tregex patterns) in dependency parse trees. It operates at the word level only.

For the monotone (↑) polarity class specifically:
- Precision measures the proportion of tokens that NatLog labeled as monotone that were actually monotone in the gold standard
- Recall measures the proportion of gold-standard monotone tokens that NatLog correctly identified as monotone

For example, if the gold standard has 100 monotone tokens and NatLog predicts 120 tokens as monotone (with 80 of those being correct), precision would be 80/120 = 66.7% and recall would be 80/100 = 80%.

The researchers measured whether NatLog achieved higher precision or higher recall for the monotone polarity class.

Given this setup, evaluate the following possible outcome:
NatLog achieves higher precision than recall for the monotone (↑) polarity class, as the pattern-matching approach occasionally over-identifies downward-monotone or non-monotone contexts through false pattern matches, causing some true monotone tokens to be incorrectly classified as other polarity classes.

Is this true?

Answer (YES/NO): NO